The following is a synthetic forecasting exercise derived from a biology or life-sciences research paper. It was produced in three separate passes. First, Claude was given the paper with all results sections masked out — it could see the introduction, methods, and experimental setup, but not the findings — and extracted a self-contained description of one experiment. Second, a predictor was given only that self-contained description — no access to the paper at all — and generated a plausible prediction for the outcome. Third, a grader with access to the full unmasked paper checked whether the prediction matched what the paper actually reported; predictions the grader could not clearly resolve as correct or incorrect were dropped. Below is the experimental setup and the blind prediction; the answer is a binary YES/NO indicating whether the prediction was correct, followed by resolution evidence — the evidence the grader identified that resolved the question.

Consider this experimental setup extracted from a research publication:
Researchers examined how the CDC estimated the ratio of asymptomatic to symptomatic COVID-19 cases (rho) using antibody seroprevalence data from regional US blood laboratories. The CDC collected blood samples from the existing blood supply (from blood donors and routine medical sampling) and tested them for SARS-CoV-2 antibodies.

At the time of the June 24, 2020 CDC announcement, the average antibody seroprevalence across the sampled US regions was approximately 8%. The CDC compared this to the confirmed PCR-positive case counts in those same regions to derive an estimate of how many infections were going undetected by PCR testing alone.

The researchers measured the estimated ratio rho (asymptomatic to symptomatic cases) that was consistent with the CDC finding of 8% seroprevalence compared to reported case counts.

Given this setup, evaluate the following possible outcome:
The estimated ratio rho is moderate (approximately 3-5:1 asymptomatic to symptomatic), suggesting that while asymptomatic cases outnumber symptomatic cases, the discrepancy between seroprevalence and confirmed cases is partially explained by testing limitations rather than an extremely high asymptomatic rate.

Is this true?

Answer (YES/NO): NO